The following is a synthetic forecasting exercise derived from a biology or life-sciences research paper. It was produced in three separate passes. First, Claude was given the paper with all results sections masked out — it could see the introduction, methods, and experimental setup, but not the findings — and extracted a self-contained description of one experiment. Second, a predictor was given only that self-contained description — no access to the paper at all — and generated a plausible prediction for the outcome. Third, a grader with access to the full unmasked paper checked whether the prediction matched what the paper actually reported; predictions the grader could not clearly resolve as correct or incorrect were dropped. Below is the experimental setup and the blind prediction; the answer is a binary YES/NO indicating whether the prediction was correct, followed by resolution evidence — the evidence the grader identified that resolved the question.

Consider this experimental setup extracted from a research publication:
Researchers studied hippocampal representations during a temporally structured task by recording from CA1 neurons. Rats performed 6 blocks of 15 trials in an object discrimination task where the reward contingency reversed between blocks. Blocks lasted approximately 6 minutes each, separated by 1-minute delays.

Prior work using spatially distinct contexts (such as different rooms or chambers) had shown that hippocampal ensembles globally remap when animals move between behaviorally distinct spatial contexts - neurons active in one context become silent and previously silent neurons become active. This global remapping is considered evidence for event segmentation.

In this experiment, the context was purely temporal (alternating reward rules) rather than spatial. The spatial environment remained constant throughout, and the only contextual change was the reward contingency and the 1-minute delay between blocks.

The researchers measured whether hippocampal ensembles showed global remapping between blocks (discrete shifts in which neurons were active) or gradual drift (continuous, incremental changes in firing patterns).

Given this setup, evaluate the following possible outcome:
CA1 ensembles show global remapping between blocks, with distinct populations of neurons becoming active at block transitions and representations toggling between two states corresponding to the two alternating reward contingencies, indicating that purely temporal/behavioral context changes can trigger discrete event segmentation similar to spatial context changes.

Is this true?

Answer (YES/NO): NO